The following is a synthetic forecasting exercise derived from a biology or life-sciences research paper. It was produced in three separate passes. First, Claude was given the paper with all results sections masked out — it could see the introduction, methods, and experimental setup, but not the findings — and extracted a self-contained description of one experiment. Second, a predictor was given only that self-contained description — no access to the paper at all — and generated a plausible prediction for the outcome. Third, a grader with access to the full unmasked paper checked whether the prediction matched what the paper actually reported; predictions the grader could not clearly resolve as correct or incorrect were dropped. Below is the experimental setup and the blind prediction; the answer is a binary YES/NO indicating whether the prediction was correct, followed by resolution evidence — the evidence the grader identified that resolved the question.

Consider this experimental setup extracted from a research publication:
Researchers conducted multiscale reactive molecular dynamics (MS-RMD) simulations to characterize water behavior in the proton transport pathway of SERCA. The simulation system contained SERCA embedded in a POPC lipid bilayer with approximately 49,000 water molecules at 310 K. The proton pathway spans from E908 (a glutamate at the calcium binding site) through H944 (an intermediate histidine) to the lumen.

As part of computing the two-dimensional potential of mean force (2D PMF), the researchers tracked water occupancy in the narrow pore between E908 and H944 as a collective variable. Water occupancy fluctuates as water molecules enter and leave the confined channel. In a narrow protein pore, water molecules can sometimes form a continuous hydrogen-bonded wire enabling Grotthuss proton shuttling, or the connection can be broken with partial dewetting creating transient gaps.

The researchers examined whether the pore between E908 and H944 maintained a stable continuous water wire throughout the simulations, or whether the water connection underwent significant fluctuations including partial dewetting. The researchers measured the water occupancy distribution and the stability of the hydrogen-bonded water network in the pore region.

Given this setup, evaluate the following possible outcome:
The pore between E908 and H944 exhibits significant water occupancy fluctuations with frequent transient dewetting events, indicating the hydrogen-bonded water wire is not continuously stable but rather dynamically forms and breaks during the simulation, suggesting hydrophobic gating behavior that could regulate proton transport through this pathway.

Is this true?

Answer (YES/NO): YES